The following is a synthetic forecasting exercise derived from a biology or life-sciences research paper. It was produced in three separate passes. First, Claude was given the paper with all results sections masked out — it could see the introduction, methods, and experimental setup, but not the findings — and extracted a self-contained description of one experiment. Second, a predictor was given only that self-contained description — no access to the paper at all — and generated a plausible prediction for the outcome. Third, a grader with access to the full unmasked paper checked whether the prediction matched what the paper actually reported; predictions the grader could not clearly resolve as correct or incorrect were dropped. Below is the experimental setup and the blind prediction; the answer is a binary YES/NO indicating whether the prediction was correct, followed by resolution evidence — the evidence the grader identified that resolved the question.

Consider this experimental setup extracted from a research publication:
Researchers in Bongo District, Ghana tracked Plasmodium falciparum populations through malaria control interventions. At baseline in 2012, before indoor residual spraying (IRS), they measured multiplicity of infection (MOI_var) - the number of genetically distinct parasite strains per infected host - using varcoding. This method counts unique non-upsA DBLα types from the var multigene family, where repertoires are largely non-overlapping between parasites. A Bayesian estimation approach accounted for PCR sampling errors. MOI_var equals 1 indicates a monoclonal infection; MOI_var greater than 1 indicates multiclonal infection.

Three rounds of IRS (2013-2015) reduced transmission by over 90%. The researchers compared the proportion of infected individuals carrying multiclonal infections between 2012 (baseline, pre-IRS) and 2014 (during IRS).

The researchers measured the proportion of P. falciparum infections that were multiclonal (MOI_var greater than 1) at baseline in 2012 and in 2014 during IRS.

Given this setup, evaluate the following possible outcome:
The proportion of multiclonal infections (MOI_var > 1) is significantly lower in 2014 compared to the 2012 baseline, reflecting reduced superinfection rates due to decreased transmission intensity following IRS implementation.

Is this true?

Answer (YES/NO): YES